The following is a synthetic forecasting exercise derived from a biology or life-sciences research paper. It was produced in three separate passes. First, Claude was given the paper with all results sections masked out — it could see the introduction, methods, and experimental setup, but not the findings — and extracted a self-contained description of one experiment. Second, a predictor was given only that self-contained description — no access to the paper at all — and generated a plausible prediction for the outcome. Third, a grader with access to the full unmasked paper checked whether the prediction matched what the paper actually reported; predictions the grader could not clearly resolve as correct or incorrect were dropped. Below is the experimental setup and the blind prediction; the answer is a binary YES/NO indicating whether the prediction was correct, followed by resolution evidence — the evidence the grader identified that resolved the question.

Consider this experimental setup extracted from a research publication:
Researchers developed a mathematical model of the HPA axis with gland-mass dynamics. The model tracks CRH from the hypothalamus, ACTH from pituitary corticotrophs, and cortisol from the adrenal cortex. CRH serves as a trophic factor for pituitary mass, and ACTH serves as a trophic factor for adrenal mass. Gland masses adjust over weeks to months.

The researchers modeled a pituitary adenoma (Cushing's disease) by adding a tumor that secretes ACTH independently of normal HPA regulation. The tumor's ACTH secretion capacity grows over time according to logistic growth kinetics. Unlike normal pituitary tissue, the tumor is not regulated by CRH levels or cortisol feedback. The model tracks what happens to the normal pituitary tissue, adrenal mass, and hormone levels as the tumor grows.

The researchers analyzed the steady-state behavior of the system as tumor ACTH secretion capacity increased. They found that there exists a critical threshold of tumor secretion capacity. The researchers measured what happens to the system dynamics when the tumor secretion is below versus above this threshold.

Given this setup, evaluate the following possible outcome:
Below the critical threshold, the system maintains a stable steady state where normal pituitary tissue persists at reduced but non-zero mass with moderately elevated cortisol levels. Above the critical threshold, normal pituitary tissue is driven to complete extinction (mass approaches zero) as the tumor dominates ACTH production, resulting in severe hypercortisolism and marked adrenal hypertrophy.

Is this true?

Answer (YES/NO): NO